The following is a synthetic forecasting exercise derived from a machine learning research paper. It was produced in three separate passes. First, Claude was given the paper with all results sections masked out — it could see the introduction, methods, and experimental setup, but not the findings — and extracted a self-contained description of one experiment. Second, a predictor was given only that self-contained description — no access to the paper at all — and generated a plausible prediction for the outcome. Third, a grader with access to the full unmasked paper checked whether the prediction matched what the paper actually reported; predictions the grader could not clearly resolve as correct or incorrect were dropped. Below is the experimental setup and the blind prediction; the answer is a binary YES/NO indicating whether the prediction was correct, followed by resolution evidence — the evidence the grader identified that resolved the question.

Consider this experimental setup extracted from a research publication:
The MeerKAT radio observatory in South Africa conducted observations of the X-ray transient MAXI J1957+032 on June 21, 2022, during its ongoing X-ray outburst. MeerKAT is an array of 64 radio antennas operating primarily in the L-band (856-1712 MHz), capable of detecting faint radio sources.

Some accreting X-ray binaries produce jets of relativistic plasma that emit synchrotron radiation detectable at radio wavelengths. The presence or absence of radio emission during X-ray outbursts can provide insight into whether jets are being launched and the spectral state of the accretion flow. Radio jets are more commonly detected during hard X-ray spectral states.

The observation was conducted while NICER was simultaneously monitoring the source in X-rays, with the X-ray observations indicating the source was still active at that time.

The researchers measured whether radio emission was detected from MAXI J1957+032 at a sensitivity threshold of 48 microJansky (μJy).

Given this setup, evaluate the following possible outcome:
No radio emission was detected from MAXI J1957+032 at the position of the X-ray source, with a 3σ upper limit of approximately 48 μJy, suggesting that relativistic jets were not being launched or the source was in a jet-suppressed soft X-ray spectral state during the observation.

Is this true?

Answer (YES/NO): NO